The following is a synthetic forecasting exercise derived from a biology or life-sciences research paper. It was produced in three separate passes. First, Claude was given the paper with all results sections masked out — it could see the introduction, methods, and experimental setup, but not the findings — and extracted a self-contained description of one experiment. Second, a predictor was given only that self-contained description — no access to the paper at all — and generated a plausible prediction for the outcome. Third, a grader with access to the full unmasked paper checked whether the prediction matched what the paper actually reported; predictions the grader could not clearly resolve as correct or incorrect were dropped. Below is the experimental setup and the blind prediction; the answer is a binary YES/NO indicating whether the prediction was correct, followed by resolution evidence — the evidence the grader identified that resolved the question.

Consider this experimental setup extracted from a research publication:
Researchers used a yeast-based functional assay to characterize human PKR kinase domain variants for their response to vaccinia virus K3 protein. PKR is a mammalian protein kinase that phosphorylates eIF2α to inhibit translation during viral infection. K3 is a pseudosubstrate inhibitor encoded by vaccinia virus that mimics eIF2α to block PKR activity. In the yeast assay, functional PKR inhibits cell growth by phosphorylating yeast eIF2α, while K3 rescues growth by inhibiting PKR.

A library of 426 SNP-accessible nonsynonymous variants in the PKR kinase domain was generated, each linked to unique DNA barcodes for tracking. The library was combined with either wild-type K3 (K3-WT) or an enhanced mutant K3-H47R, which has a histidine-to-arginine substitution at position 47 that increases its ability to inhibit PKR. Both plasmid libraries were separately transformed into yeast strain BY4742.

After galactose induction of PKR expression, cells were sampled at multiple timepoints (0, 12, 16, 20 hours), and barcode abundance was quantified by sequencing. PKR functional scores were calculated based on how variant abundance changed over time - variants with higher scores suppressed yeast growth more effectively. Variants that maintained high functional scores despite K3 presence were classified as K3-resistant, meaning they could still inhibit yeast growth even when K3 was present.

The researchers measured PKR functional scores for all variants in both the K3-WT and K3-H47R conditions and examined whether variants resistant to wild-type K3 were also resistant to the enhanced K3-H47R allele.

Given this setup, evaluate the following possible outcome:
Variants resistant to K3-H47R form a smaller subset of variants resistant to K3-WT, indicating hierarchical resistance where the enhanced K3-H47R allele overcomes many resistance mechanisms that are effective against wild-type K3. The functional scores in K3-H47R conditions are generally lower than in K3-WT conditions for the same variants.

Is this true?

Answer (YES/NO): NO